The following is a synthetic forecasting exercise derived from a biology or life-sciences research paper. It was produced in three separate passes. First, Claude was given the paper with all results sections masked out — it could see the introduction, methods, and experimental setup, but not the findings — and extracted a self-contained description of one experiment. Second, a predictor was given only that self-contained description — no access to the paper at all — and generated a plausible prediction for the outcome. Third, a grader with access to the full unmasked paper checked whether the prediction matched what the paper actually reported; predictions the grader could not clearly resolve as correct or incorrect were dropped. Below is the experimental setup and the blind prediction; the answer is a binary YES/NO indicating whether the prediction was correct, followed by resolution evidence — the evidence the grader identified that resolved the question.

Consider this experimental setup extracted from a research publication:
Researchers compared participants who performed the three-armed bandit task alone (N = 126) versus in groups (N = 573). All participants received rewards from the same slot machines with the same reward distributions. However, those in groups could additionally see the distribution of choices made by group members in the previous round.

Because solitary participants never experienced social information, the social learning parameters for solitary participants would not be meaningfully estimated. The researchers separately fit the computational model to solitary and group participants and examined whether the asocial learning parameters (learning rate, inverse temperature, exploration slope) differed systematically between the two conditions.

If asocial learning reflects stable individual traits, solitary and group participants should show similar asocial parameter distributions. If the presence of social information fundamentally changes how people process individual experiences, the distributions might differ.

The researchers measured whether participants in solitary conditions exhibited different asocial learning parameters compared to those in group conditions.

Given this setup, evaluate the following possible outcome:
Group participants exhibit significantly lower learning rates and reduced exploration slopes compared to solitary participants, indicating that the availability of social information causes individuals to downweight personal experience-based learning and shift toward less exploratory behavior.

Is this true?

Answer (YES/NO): NO